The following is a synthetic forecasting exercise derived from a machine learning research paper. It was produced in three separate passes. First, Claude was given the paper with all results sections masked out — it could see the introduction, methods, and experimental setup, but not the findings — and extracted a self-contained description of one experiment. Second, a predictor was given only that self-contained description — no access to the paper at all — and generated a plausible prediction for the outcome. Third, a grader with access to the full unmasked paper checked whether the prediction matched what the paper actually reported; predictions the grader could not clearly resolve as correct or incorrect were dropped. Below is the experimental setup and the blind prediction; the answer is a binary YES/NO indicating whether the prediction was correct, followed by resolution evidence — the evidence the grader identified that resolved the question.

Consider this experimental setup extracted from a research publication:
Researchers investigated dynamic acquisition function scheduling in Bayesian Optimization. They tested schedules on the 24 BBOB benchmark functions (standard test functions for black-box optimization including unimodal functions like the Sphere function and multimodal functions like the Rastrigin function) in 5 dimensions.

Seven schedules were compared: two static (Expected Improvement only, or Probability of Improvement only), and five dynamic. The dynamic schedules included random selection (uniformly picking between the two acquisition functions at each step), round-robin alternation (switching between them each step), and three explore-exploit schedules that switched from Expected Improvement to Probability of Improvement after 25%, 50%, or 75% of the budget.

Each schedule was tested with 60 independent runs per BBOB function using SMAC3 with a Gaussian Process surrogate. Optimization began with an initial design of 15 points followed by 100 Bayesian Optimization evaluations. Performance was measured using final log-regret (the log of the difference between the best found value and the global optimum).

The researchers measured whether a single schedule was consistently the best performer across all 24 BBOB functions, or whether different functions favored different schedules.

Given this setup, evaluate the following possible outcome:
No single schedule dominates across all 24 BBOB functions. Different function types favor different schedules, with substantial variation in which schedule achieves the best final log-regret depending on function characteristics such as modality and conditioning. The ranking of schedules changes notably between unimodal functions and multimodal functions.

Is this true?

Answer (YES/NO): YES